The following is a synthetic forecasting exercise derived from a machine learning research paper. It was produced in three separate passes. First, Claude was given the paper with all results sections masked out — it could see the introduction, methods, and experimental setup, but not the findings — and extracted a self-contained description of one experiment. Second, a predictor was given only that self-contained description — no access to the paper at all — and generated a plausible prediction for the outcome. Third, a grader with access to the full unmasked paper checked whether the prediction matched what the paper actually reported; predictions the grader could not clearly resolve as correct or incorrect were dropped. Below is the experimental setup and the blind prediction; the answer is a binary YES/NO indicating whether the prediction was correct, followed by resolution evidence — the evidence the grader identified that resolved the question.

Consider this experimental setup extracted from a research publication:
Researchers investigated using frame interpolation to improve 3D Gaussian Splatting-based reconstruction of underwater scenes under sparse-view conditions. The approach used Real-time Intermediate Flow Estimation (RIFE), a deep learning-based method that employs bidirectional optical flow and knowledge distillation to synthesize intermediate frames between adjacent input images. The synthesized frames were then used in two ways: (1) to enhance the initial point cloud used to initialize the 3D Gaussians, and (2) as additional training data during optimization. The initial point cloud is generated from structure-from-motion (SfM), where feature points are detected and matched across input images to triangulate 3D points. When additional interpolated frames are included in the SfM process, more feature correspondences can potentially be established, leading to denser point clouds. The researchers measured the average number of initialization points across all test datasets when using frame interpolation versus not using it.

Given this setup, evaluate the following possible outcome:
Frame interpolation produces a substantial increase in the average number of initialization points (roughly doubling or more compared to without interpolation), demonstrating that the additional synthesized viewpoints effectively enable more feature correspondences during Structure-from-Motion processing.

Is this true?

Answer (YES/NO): NO